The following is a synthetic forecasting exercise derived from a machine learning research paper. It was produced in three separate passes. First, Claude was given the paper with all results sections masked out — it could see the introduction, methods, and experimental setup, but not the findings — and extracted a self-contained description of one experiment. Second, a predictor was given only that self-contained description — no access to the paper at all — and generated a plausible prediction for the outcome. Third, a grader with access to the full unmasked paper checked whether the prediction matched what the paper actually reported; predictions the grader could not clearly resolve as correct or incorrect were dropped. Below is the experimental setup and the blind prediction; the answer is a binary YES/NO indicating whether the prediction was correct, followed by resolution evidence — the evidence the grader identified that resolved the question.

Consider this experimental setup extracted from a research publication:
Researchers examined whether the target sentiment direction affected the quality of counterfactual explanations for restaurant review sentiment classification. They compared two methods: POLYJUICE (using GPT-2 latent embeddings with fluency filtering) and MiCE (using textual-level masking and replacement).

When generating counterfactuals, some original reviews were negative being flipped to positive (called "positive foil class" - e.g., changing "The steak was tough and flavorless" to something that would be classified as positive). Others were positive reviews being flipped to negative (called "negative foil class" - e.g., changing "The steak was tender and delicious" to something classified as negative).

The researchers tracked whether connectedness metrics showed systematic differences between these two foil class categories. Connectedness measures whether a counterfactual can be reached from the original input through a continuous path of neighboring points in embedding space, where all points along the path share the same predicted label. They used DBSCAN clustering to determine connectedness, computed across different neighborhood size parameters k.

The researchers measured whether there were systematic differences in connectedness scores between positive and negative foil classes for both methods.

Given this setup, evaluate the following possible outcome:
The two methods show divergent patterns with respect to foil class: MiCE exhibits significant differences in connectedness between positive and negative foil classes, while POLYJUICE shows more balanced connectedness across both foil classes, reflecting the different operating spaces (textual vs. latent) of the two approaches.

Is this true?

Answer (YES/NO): NO